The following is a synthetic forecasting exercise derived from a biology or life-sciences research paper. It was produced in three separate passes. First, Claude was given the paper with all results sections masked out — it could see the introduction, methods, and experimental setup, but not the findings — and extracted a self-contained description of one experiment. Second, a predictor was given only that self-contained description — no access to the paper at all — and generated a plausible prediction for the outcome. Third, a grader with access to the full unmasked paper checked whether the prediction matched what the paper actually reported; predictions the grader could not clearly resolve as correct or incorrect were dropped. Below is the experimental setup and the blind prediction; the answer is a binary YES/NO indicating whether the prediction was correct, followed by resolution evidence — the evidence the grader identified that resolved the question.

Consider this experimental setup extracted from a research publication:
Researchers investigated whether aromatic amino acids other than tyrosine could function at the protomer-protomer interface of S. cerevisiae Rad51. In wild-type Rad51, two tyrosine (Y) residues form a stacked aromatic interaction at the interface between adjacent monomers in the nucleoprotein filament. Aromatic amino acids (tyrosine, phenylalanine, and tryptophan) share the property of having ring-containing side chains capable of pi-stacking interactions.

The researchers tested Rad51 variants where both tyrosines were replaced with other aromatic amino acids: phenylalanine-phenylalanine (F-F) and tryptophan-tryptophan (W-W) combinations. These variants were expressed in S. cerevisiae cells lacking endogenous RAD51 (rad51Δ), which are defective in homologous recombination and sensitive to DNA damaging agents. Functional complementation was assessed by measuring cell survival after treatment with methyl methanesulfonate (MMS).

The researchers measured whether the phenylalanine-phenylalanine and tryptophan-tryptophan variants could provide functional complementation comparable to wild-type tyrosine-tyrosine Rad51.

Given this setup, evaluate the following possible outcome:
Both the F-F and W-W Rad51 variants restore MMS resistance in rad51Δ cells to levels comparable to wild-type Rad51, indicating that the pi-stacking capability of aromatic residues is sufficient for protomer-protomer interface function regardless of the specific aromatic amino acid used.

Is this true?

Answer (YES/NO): NO